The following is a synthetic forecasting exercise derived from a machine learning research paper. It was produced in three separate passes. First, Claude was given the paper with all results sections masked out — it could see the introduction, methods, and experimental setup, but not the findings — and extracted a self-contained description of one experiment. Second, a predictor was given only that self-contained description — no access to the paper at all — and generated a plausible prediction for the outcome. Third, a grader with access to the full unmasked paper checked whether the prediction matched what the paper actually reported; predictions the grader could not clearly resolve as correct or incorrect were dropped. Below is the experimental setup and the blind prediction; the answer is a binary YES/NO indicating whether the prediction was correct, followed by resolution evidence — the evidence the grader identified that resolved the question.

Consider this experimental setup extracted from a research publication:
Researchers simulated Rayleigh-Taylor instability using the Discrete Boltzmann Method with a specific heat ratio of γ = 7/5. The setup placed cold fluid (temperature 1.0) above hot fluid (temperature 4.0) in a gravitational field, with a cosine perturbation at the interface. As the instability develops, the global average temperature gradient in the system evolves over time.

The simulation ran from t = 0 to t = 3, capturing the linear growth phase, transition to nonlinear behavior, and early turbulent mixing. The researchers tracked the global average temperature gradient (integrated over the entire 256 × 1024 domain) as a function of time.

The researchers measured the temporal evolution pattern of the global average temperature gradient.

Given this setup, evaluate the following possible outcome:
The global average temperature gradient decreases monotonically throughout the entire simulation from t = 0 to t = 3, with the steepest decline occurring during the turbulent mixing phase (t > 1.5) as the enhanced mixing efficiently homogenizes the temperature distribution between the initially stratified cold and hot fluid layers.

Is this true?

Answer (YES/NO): NO